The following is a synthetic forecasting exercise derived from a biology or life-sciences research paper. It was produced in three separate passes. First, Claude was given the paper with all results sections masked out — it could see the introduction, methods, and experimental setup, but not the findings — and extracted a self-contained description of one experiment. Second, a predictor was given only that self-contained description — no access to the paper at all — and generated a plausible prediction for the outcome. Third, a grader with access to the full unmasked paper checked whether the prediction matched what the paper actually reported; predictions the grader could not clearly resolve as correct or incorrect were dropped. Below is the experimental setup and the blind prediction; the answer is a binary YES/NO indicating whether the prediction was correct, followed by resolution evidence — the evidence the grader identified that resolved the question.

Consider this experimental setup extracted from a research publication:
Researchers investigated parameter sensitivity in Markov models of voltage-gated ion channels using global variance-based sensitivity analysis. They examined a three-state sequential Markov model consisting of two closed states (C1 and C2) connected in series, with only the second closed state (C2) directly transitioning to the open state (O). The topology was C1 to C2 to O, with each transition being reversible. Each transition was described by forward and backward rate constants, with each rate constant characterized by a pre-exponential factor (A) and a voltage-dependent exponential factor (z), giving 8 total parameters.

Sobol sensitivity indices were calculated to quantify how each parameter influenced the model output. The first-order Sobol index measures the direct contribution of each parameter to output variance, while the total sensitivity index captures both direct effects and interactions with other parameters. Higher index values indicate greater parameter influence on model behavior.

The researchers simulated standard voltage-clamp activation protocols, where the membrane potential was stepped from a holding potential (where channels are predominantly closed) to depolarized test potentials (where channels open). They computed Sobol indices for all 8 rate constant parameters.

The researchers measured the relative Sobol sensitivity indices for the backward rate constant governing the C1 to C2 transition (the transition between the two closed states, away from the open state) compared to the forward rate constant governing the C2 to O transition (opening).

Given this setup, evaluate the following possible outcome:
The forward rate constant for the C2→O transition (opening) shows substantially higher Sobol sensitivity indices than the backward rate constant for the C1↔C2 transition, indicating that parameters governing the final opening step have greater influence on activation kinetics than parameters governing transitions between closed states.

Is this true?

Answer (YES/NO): YES